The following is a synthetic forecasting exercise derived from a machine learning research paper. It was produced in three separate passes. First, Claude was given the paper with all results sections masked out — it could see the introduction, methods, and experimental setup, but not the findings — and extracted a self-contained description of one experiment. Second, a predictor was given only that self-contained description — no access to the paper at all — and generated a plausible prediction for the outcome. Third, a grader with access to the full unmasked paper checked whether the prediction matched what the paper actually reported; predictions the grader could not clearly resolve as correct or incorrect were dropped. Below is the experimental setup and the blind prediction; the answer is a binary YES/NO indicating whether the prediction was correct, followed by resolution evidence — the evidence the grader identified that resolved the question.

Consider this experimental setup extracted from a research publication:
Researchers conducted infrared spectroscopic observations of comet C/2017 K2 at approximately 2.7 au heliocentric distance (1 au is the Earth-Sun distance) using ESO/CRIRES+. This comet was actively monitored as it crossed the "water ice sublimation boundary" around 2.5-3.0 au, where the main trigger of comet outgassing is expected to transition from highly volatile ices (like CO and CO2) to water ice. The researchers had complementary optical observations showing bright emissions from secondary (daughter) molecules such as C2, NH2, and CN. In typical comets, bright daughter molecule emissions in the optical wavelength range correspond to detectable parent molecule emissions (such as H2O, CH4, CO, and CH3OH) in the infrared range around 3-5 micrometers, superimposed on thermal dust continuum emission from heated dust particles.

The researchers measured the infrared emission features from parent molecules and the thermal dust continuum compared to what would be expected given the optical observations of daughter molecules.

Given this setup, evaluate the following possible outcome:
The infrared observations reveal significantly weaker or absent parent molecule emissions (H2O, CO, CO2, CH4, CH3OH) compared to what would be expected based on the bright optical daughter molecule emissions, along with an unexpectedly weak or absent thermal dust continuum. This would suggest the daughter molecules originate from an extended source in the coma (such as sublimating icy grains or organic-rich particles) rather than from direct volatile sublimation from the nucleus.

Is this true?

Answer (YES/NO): YES